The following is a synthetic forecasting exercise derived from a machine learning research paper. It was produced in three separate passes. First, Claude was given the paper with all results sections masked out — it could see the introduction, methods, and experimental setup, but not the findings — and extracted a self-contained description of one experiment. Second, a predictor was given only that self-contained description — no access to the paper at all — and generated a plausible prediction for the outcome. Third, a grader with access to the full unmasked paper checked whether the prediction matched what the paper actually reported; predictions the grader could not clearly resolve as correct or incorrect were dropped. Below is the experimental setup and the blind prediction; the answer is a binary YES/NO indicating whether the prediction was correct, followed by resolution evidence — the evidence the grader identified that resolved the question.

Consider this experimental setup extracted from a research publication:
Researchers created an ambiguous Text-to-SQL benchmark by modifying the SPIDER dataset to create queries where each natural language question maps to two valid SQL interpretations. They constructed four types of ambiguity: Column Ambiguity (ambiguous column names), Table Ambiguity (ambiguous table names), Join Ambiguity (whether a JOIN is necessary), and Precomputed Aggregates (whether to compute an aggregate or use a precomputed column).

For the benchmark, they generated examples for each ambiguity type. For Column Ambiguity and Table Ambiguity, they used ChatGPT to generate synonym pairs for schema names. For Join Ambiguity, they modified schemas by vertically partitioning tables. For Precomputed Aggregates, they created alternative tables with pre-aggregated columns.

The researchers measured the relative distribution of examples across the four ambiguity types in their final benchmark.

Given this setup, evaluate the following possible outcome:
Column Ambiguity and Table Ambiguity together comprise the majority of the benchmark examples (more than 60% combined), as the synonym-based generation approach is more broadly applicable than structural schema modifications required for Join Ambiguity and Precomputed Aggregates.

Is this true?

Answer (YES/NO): YES